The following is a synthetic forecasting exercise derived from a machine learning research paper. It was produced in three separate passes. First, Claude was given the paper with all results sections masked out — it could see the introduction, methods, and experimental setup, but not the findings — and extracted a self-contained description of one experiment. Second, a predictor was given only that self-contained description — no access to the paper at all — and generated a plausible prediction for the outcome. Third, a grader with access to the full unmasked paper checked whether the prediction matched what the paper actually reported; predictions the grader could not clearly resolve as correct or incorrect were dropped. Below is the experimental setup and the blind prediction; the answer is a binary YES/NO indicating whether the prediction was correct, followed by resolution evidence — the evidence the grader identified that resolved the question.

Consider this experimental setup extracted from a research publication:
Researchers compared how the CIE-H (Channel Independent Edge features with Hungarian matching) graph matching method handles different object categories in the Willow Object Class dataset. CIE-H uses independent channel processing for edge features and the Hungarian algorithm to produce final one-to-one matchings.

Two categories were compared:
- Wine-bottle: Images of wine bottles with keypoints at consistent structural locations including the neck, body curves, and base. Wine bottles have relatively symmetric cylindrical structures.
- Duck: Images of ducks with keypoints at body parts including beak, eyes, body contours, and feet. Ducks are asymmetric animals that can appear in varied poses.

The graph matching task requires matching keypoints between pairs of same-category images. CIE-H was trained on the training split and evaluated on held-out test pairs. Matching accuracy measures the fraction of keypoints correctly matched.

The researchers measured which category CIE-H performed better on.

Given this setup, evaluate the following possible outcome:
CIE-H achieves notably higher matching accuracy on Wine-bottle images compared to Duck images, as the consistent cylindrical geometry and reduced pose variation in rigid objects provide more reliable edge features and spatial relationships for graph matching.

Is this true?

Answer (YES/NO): YES